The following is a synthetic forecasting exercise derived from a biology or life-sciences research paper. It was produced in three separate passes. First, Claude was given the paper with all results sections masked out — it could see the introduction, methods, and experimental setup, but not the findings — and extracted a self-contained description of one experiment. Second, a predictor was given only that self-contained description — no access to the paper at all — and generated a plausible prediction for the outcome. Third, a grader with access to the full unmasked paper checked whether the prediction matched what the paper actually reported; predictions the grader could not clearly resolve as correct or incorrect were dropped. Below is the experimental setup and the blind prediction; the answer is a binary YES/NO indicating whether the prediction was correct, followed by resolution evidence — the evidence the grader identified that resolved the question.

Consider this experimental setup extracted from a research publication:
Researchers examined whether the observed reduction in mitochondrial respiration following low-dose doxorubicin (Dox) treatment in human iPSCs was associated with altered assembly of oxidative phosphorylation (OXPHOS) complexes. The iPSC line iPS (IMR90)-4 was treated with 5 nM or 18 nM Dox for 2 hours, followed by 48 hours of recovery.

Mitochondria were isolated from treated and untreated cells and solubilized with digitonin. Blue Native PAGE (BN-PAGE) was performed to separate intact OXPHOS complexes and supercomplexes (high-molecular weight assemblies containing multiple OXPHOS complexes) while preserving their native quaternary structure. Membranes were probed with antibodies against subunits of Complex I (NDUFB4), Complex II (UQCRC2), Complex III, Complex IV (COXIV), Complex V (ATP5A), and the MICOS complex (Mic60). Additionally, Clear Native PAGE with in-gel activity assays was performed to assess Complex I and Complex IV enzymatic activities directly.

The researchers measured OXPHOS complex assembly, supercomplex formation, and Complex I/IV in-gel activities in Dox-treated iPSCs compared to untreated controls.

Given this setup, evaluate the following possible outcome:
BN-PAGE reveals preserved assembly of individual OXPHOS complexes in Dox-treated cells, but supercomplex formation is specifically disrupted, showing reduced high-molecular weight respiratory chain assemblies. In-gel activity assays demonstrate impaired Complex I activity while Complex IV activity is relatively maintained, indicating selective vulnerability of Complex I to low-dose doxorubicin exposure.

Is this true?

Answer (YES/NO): NO